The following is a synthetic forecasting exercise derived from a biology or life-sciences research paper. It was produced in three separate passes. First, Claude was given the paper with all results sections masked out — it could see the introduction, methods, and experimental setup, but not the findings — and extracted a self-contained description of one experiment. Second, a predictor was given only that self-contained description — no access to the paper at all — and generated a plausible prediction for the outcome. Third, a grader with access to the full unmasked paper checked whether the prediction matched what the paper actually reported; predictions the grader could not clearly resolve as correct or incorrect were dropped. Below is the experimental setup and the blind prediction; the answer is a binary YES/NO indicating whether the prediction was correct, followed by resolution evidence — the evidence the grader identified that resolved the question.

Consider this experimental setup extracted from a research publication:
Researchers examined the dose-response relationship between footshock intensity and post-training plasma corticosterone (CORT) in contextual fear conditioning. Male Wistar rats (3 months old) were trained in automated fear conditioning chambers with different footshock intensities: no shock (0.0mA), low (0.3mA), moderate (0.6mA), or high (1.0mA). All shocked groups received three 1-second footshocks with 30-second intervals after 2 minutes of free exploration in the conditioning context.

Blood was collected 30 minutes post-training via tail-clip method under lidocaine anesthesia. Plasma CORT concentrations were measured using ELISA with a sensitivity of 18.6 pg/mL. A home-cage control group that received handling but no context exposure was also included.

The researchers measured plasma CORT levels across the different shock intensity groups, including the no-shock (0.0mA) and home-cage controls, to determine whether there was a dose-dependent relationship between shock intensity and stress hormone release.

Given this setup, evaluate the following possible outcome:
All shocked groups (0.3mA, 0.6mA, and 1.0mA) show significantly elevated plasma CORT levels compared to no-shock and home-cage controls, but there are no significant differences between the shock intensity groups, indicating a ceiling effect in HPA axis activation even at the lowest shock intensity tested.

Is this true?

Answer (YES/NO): NO